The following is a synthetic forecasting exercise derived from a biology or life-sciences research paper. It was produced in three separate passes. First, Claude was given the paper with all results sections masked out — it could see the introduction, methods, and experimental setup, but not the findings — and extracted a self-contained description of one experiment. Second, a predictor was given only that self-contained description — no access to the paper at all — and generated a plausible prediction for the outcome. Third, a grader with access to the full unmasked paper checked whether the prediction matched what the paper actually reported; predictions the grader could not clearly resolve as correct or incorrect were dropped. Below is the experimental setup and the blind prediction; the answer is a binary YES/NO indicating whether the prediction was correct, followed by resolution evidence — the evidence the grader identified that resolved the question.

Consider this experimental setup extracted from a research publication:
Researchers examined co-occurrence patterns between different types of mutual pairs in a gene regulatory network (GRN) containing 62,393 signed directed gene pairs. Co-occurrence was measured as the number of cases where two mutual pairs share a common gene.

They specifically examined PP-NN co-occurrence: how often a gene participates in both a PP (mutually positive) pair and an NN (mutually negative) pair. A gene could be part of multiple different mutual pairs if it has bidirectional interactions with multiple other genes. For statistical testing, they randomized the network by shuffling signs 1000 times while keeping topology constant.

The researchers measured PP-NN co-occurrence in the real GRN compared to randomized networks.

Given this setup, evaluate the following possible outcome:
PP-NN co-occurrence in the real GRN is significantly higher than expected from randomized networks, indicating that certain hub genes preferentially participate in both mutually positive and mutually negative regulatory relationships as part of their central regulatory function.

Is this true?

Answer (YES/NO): NO